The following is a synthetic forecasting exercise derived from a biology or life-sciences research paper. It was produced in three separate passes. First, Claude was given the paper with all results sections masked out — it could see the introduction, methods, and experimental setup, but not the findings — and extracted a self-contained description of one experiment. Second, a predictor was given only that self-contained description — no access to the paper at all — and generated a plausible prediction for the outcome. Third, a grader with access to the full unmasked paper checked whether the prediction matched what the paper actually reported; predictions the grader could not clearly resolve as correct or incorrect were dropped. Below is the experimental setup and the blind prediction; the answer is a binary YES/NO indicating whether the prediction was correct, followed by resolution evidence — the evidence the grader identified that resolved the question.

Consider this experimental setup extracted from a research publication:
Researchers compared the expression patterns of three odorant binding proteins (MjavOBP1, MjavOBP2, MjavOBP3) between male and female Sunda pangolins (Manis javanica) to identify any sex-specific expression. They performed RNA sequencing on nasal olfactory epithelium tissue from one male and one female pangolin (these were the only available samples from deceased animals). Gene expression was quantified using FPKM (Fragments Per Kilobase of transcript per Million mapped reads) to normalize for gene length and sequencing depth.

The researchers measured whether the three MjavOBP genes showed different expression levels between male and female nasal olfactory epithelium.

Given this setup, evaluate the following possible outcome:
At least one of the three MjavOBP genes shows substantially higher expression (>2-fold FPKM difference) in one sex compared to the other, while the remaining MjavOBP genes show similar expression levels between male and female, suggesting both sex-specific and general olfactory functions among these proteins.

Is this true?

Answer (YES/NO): YES